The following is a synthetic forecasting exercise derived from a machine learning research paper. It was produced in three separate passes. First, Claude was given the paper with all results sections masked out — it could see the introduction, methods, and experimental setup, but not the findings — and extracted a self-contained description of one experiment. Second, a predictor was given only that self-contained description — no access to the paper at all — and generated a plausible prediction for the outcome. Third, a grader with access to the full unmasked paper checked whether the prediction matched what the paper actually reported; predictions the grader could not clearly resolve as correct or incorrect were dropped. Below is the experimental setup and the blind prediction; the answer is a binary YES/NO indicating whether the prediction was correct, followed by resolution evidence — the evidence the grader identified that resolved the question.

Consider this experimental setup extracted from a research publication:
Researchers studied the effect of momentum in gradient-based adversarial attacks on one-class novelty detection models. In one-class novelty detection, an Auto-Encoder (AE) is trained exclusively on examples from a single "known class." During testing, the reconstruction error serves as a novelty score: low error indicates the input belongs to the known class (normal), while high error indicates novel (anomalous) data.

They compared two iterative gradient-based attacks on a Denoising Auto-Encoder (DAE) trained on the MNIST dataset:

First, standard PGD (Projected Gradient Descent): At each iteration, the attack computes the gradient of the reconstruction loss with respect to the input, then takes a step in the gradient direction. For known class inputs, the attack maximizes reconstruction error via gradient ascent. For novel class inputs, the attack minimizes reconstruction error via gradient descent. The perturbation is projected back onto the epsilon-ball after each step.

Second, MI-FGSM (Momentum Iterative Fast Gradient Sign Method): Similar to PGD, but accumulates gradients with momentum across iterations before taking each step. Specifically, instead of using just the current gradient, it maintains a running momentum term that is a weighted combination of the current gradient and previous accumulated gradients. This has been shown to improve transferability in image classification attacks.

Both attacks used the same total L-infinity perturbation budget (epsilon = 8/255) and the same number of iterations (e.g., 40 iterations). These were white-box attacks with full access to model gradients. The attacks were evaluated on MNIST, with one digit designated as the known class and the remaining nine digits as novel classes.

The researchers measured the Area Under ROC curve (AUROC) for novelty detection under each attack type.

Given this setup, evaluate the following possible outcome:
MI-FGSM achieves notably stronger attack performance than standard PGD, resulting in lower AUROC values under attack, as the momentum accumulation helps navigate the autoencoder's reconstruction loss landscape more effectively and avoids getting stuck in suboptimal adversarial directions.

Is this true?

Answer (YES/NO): YES